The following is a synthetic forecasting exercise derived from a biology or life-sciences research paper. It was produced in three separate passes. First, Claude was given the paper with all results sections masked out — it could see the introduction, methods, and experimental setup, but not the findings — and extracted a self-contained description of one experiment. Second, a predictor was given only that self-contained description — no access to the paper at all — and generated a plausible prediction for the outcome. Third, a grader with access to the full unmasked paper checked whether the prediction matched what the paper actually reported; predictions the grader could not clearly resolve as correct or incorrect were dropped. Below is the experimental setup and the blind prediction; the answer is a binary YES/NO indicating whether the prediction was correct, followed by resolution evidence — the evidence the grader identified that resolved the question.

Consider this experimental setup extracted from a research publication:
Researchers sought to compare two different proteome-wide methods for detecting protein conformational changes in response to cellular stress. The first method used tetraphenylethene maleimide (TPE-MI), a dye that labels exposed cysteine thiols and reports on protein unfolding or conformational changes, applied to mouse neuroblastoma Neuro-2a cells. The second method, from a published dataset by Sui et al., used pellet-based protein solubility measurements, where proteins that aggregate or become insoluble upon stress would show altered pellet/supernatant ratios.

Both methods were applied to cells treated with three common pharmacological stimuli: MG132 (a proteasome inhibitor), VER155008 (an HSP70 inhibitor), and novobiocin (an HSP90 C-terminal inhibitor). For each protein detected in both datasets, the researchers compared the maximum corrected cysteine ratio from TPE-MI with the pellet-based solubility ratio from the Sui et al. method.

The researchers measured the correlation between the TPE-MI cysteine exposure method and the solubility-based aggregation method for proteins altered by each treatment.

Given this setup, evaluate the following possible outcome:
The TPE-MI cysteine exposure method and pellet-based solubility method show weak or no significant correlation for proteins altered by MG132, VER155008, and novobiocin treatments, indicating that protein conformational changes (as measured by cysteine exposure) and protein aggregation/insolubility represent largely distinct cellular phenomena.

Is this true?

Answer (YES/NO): YES